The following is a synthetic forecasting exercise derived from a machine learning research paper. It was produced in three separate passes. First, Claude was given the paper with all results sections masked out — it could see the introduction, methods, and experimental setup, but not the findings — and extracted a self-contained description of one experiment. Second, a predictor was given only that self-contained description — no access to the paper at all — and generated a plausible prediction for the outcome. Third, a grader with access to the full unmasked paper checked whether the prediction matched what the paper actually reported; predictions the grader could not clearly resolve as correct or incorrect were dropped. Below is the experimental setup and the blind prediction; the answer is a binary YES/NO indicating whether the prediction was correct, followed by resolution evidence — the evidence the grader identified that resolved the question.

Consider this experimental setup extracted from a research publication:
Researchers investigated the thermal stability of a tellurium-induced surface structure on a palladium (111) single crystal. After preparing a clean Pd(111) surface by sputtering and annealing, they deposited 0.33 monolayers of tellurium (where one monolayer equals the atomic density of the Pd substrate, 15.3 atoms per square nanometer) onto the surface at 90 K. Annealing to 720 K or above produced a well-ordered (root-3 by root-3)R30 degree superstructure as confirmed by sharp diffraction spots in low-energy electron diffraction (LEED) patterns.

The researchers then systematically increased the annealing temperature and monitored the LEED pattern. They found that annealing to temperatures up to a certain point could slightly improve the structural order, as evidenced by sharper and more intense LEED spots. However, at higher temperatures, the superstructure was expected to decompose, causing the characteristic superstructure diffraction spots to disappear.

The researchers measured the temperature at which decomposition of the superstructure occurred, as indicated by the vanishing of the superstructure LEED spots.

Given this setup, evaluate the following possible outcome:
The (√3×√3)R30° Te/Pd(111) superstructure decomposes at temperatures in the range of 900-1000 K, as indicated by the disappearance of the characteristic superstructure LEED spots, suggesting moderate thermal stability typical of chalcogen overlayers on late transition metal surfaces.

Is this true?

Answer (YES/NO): NO